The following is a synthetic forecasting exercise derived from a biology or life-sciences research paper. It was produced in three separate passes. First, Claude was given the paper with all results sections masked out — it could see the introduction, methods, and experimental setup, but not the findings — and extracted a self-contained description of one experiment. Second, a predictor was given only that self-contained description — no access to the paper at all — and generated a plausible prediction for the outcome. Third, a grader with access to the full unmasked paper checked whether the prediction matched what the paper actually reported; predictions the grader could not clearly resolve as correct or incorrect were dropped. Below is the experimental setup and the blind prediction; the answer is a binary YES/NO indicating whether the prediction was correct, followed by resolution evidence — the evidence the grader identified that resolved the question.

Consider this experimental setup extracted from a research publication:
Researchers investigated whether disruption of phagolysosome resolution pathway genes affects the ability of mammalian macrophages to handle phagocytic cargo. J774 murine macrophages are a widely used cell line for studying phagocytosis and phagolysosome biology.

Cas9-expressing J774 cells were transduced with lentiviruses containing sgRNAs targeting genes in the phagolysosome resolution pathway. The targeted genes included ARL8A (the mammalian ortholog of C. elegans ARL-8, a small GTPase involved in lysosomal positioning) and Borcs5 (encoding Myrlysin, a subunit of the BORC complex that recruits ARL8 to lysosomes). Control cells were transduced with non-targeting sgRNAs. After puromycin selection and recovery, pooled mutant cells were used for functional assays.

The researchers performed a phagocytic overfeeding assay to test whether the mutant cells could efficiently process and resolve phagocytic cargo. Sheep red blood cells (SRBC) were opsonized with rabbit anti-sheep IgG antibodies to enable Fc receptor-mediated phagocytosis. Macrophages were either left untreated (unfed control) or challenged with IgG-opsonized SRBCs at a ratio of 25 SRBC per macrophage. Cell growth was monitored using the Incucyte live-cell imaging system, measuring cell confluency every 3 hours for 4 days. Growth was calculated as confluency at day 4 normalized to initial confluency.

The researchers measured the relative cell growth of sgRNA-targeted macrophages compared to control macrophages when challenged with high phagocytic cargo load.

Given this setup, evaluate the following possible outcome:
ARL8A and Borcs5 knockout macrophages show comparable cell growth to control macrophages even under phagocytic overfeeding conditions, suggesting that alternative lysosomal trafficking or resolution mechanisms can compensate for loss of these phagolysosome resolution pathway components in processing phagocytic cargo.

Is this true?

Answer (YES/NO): NO